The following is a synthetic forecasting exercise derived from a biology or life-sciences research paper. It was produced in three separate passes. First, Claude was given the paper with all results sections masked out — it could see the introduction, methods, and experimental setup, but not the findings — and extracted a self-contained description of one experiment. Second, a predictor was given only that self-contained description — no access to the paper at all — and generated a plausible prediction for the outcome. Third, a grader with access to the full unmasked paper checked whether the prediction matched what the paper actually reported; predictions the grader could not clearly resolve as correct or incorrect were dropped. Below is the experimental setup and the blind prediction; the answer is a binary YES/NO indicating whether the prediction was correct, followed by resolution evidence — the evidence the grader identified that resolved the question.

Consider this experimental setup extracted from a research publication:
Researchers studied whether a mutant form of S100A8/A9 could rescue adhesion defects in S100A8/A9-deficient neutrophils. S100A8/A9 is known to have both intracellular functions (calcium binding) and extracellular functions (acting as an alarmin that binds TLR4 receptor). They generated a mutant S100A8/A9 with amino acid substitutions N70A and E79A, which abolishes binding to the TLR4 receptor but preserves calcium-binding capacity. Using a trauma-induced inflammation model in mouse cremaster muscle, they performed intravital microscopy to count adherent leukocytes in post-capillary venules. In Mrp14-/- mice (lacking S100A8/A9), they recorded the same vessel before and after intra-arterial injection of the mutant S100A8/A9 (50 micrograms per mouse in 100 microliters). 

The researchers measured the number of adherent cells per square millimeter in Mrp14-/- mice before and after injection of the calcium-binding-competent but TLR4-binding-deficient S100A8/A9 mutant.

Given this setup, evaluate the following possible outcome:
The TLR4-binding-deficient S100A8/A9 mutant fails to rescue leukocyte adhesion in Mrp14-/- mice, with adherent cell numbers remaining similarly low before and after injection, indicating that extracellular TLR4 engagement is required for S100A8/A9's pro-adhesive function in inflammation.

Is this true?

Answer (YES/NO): NO